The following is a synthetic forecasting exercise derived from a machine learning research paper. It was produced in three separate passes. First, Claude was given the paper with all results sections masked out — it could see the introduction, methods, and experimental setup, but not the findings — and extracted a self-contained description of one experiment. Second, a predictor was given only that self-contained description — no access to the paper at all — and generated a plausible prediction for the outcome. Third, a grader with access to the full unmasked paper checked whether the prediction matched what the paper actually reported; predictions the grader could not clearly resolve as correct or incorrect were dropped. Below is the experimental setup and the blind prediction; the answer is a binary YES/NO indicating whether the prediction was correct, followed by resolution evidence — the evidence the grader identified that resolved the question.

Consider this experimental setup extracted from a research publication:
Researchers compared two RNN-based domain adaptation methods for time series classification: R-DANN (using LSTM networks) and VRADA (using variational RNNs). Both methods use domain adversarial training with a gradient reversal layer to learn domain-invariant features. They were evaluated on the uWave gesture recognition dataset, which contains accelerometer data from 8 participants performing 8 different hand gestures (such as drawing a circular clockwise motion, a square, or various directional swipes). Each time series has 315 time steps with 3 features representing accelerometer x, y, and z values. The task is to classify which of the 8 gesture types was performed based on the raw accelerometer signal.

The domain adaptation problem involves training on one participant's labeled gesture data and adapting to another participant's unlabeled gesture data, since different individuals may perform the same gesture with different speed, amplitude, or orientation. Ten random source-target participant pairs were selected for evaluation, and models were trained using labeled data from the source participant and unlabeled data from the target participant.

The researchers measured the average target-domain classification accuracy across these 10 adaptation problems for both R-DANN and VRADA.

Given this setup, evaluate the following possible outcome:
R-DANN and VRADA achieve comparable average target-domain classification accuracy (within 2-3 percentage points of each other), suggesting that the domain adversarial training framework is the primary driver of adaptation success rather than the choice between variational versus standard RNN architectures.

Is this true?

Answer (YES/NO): NO